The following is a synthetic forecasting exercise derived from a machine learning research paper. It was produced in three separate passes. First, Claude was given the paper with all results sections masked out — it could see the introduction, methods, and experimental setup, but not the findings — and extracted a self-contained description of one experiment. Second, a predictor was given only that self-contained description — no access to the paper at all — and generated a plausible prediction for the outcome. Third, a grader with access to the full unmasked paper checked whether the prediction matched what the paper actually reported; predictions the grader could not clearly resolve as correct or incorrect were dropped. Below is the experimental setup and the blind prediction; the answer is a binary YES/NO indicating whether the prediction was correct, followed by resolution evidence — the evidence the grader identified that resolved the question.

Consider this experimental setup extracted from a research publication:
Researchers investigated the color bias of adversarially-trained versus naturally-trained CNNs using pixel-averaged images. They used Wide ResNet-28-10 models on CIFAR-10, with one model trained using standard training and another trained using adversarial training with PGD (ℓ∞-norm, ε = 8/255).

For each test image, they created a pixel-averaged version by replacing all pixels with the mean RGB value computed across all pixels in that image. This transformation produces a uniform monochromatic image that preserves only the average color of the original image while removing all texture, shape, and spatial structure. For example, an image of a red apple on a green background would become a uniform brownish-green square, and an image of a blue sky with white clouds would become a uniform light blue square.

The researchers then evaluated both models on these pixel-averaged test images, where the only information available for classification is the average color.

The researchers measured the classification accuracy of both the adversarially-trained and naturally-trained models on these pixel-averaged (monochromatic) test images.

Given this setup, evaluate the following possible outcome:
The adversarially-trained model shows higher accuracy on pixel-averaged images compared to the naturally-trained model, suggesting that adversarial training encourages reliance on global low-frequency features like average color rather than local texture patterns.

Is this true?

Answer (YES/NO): YES